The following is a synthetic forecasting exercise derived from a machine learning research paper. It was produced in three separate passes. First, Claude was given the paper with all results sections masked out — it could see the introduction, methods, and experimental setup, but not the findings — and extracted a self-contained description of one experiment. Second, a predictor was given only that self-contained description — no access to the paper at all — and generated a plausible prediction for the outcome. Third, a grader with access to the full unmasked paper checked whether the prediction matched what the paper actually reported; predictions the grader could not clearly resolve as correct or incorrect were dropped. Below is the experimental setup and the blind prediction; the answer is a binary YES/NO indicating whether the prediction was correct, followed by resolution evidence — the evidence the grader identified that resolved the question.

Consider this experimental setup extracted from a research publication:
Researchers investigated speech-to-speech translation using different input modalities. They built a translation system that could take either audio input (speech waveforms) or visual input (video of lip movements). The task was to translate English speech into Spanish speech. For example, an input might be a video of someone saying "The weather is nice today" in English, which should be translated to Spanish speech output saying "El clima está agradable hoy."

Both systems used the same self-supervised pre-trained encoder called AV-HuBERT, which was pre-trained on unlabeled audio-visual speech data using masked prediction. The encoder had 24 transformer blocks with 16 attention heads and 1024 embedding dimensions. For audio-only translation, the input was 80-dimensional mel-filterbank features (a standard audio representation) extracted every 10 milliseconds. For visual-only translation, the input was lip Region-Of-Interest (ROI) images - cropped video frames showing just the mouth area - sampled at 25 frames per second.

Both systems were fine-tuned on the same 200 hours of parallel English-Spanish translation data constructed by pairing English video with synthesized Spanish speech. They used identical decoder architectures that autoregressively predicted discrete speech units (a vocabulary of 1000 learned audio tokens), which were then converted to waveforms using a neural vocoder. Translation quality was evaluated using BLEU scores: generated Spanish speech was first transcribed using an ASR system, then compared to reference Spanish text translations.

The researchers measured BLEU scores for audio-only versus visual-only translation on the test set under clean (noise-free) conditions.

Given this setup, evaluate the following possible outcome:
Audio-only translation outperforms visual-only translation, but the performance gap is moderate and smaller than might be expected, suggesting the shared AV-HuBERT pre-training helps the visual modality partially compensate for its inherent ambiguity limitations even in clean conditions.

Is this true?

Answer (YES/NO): NO